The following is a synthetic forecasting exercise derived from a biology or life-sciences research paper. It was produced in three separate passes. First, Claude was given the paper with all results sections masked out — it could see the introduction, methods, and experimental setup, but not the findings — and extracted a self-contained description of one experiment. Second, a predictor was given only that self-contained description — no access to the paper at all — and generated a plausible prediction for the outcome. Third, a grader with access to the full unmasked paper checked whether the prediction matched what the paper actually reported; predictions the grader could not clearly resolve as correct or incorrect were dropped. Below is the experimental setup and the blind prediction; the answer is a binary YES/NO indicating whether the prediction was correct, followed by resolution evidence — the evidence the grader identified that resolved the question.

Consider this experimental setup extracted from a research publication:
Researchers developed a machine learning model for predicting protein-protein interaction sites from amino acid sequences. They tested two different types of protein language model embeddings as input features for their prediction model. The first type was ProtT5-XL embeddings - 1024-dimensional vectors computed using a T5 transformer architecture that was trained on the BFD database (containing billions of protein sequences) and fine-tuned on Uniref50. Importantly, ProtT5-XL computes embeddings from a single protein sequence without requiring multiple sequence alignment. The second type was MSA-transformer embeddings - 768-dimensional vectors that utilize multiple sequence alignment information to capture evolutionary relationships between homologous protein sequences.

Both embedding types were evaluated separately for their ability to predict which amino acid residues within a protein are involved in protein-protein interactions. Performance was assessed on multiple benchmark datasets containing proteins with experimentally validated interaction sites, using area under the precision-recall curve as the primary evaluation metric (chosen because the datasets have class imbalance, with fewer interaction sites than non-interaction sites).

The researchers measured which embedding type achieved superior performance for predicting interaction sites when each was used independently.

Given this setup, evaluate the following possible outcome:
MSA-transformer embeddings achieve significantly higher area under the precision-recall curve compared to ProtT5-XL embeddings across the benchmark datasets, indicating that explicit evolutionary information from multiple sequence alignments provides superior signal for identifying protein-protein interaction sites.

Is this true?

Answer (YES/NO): NO